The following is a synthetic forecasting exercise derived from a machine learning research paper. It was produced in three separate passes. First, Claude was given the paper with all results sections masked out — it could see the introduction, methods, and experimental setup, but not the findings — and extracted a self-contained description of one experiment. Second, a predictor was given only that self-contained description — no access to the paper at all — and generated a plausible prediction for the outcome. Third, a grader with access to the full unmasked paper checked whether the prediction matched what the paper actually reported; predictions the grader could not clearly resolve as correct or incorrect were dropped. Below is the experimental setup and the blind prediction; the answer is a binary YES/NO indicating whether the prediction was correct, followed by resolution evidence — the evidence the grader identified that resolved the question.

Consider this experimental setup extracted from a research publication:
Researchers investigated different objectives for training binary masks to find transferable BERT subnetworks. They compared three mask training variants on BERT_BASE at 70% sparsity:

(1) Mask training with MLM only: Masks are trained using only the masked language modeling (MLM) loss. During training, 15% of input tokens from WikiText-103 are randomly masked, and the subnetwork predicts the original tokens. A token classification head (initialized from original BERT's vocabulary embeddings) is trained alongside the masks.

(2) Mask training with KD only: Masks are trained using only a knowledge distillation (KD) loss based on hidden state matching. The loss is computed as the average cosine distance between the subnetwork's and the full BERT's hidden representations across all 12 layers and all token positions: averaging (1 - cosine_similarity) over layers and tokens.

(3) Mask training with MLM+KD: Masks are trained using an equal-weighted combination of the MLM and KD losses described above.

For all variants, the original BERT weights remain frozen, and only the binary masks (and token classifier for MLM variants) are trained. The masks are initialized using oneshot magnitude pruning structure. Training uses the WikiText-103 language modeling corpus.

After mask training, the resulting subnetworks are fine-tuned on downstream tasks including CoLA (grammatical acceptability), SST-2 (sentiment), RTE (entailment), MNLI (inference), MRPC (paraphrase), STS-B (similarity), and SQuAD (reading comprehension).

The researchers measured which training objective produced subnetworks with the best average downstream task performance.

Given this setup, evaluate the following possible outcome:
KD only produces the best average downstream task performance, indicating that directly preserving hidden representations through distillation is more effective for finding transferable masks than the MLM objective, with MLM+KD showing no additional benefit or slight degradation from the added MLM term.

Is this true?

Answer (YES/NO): NO